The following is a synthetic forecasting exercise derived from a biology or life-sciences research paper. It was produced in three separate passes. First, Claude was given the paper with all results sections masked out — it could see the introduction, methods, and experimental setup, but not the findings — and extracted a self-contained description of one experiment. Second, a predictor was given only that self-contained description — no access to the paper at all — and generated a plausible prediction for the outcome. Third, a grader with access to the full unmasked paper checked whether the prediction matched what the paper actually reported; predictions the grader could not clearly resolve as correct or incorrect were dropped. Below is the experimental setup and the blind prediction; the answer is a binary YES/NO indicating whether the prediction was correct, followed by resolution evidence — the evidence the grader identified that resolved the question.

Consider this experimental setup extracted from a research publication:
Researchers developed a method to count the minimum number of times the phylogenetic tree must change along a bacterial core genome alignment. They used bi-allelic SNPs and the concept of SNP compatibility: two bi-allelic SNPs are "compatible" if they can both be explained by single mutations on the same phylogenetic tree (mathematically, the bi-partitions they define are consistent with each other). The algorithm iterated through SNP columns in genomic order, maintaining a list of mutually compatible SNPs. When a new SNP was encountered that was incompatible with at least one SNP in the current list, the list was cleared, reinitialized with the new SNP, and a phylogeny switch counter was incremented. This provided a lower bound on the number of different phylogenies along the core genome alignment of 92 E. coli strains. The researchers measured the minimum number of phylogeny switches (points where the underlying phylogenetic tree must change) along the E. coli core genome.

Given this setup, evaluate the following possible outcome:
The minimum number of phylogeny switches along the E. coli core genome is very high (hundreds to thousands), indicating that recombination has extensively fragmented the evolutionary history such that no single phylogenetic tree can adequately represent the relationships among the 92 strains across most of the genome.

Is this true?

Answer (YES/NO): NO